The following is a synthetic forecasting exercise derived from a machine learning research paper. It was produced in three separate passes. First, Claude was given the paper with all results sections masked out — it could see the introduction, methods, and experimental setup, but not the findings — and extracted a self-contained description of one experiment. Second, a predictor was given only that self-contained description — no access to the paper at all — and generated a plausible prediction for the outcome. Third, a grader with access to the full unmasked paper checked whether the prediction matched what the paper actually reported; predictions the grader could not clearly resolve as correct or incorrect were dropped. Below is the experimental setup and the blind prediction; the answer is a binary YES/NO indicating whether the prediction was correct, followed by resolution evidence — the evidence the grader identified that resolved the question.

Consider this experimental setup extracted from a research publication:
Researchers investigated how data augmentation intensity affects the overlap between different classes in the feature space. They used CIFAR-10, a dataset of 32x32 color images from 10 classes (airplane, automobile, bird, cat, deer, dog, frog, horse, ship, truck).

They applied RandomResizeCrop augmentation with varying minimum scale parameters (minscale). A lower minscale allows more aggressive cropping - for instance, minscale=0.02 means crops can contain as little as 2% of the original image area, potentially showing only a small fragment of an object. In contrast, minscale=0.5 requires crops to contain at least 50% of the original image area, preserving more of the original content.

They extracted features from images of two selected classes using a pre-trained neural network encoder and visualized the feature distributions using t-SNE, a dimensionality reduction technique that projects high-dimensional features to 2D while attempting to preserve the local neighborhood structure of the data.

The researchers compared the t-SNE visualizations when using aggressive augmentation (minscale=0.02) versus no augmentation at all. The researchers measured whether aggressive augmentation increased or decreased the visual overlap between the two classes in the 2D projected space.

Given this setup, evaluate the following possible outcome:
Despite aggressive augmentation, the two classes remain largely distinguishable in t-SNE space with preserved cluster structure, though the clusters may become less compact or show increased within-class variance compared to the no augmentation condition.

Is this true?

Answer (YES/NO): NO